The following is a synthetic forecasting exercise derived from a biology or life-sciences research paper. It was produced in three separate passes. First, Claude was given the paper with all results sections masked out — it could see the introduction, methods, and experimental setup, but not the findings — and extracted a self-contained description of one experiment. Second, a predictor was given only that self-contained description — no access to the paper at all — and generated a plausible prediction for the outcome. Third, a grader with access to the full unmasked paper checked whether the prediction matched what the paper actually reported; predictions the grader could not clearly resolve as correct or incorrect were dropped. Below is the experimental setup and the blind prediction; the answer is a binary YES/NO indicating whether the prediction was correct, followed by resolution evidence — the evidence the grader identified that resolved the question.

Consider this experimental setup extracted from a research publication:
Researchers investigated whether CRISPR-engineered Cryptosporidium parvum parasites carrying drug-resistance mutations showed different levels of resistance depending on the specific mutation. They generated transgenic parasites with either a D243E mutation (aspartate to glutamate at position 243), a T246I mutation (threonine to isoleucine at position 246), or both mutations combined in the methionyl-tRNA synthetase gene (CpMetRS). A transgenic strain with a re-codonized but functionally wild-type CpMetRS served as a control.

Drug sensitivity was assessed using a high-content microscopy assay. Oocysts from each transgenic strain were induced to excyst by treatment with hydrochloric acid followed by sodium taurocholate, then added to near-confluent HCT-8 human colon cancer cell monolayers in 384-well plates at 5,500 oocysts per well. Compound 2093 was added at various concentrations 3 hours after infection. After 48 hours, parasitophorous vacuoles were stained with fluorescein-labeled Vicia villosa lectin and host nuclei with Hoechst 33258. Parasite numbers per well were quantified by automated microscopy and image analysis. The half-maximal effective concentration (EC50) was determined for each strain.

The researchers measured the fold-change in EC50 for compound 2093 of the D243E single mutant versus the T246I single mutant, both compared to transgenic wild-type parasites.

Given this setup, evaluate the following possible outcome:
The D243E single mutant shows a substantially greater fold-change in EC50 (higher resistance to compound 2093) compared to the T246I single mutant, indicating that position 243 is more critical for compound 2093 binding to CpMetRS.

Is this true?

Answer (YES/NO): YES